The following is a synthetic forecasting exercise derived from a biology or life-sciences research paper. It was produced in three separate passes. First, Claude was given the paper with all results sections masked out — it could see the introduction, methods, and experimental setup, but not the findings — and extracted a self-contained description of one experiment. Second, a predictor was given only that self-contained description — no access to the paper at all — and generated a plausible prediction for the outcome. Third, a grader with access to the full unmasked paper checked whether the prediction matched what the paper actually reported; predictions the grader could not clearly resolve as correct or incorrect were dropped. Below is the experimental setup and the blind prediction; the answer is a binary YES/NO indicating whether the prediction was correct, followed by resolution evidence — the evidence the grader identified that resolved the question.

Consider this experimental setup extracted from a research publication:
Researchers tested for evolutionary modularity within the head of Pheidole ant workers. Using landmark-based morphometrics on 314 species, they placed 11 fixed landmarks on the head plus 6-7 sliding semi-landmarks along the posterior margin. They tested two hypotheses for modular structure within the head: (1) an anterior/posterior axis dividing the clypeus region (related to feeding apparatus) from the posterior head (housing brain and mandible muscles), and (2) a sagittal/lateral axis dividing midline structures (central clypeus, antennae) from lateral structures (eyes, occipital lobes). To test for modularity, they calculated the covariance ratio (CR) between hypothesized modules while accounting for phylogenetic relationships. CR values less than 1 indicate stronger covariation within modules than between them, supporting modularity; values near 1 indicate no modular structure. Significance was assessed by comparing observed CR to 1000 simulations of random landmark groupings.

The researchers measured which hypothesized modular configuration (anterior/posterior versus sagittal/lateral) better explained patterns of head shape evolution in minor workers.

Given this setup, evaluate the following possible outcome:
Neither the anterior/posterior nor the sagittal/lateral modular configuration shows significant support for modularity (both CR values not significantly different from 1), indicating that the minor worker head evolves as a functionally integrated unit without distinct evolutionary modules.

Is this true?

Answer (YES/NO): NO